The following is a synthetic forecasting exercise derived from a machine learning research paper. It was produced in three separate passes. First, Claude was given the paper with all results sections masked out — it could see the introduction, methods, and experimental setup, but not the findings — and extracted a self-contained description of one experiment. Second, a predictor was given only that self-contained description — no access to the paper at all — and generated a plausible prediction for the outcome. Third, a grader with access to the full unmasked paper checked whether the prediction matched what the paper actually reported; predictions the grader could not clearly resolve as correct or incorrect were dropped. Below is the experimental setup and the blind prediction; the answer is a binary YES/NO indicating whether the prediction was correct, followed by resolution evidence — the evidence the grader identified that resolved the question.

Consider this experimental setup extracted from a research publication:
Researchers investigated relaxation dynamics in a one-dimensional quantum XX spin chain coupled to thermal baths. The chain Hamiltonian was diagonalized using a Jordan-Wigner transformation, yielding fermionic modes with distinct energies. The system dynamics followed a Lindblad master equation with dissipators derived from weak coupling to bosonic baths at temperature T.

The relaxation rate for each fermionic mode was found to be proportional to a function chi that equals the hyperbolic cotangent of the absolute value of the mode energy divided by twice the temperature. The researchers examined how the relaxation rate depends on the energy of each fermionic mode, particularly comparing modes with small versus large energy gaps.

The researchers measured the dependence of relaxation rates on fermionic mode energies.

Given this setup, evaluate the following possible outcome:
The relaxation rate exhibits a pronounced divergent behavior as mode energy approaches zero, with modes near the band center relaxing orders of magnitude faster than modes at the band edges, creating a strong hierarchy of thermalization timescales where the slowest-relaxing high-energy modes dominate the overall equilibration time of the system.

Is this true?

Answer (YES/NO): NO